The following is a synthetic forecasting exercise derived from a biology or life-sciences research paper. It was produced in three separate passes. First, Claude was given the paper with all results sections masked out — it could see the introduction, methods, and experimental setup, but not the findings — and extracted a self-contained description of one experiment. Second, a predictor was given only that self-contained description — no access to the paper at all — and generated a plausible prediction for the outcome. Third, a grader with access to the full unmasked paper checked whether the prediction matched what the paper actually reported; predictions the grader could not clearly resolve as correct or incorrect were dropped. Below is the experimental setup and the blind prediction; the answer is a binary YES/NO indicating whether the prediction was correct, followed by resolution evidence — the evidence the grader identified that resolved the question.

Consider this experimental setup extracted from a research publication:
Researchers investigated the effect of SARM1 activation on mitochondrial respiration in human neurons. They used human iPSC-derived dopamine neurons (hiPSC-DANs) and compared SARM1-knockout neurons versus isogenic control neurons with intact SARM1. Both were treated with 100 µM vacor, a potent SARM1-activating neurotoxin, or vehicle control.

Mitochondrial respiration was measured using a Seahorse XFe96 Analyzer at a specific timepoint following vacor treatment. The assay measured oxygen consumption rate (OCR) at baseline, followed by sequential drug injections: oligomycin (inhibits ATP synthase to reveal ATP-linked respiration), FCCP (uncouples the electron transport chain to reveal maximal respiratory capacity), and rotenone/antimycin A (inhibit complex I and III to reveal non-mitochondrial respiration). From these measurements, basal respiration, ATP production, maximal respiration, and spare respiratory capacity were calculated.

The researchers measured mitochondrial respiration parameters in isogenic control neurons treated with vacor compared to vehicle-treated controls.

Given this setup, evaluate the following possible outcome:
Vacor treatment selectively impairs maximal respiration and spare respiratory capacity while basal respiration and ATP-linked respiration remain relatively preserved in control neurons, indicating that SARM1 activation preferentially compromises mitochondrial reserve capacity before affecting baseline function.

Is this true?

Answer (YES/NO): NO